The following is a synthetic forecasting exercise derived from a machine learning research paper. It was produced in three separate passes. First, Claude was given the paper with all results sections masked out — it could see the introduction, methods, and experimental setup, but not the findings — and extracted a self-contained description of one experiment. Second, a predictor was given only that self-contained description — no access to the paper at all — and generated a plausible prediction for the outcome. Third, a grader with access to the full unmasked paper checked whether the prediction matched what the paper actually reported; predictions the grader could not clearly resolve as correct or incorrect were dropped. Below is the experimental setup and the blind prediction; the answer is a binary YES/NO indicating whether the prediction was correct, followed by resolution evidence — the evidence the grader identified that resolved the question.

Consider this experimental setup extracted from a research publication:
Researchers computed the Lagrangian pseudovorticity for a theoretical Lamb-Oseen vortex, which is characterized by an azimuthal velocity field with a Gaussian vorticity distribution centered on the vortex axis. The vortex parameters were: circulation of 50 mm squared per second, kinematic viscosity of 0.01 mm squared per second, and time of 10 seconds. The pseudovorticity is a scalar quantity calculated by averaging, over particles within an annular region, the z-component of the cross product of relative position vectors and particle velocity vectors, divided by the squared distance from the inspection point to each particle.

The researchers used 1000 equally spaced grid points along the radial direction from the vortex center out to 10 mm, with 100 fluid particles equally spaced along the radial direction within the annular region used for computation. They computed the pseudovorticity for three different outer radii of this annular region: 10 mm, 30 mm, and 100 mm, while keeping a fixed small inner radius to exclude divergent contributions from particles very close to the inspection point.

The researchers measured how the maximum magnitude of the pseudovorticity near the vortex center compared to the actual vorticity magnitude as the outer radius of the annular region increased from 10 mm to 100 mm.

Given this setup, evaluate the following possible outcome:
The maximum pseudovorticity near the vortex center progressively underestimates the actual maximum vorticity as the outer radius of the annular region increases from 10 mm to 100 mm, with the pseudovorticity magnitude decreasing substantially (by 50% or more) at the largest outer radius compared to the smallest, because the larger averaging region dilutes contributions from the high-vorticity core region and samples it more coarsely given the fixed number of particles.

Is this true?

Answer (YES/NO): YES